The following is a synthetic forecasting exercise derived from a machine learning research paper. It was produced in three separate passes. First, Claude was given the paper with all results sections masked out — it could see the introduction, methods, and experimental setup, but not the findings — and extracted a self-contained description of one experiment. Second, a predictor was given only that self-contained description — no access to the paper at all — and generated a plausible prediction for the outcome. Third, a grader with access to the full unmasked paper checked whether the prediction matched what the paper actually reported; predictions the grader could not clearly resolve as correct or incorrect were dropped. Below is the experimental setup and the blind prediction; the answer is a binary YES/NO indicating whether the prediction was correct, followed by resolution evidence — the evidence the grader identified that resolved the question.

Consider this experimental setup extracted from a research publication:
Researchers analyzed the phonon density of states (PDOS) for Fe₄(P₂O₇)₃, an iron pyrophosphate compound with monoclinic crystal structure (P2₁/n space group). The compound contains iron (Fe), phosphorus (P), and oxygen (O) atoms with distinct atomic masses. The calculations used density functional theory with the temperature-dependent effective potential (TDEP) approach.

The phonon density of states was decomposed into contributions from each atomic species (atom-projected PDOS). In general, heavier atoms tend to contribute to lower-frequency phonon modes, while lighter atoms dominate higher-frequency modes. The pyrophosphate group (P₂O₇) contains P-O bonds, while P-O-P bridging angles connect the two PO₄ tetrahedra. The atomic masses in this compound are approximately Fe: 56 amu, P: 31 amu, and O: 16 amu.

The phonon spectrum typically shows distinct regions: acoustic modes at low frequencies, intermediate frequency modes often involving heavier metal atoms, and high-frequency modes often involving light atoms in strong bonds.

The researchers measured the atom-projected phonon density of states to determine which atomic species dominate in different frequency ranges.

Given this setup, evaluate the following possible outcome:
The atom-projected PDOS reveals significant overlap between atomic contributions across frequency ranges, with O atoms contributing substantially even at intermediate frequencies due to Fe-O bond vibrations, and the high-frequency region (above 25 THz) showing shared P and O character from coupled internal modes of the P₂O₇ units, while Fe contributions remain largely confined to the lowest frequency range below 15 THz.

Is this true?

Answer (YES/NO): YES